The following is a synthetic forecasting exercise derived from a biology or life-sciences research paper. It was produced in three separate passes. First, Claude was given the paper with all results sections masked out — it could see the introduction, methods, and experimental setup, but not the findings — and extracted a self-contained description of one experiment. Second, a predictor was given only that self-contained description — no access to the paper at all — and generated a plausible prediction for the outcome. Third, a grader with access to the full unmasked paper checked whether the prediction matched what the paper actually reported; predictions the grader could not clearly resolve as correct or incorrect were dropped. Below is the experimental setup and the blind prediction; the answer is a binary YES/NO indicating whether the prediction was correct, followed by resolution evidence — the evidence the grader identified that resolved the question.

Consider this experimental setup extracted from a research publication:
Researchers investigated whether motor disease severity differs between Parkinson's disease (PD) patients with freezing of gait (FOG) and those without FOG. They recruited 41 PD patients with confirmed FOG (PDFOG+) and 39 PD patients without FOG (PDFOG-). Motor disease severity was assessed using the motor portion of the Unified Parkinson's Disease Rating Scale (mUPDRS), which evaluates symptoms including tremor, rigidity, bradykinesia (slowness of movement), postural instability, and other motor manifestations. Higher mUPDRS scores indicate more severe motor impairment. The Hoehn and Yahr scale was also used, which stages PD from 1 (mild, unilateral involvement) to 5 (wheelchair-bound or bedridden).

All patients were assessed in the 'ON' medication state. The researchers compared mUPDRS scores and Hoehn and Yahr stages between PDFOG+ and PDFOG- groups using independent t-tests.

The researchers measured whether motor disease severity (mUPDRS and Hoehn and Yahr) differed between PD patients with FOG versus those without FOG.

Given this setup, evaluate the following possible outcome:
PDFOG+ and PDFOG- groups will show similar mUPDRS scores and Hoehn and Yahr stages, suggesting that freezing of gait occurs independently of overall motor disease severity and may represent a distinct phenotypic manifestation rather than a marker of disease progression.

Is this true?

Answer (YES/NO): NO